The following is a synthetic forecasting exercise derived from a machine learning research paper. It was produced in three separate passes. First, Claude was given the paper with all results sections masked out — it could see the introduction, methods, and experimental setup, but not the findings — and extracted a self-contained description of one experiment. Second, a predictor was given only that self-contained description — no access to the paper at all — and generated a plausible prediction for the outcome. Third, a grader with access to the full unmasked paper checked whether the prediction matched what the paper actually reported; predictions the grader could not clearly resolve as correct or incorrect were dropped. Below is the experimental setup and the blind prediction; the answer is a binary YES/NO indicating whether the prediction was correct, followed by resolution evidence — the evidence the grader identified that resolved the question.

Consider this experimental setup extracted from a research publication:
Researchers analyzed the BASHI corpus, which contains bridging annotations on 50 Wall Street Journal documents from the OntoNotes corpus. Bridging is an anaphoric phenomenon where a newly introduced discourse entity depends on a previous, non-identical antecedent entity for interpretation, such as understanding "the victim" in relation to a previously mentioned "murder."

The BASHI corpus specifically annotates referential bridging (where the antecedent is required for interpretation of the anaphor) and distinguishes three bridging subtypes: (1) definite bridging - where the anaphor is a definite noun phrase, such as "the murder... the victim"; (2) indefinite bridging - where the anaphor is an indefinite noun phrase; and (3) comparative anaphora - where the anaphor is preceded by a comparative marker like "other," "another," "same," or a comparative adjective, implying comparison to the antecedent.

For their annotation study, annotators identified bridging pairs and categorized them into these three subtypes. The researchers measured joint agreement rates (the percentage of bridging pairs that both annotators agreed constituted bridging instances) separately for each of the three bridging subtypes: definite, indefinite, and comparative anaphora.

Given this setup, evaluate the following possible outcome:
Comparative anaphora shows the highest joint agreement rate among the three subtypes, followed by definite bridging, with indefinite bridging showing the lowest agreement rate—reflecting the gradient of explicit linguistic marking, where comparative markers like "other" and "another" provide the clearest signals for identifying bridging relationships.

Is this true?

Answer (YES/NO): YES